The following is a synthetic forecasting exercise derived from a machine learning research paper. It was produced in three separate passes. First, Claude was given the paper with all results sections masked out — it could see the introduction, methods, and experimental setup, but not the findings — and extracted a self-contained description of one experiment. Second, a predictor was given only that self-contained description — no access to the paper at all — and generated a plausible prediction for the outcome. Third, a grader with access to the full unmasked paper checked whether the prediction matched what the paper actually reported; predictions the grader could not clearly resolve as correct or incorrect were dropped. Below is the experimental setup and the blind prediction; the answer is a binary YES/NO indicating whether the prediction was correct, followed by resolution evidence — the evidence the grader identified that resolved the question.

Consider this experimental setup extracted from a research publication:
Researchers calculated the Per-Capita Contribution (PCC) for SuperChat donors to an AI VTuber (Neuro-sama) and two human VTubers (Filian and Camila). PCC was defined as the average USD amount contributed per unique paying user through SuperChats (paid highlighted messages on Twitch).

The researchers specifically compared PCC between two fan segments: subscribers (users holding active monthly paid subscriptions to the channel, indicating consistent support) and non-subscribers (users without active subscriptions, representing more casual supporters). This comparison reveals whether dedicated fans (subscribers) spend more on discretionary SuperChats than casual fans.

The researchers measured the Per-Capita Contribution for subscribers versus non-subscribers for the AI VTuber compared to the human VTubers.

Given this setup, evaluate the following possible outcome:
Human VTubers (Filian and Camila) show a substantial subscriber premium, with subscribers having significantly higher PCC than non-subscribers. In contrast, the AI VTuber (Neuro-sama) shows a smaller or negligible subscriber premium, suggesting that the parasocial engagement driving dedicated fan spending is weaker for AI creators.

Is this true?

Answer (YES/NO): NO